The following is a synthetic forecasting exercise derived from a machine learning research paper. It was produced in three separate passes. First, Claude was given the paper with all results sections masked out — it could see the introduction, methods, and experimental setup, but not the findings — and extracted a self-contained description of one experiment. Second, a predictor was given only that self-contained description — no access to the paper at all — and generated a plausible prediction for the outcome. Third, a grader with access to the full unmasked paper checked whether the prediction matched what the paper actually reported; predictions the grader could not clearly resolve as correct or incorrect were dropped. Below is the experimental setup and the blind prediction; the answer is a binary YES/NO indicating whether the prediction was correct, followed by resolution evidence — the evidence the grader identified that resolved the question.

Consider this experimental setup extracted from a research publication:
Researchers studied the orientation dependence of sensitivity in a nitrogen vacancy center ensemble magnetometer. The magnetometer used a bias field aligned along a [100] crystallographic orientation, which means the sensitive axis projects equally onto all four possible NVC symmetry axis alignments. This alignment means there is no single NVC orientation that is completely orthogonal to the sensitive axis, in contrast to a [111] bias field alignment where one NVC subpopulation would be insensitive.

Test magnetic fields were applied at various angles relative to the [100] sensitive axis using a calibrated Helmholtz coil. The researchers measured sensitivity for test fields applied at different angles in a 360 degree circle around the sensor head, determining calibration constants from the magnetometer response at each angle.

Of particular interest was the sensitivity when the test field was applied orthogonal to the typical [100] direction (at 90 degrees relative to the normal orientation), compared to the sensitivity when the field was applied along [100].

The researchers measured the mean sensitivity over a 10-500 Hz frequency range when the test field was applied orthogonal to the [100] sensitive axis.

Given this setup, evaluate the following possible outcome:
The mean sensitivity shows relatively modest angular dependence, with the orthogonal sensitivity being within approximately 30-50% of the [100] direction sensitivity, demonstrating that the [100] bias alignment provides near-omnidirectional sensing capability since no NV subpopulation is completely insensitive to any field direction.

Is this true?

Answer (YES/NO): NO